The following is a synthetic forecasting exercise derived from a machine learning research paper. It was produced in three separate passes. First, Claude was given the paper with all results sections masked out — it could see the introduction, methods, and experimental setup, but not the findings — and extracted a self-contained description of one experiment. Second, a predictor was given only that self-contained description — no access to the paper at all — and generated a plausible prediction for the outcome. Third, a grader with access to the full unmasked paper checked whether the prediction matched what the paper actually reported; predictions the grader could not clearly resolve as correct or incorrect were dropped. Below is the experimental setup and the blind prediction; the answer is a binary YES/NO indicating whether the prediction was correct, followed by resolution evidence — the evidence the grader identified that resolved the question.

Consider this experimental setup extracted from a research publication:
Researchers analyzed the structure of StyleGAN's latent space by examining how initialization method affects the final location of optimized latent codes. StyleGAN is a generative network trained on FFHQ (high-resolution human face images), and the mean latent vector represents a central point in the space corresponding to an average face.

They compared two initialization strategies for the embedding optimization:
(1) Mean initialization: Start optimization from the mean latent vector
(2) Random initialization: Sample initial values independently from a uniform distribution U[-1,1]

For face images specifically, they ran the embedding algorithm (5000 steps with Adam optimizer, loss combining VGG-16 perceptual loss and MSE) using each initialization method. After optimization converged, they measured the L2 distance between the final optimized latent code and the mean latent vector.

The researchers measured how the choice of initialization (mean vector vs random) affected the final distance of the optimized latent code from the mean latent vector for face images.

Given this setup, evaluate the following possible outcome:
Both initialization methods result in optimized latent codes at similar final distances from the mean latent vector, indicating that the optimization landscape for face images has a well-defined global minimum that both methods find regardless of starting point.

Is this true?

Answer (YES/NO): NO